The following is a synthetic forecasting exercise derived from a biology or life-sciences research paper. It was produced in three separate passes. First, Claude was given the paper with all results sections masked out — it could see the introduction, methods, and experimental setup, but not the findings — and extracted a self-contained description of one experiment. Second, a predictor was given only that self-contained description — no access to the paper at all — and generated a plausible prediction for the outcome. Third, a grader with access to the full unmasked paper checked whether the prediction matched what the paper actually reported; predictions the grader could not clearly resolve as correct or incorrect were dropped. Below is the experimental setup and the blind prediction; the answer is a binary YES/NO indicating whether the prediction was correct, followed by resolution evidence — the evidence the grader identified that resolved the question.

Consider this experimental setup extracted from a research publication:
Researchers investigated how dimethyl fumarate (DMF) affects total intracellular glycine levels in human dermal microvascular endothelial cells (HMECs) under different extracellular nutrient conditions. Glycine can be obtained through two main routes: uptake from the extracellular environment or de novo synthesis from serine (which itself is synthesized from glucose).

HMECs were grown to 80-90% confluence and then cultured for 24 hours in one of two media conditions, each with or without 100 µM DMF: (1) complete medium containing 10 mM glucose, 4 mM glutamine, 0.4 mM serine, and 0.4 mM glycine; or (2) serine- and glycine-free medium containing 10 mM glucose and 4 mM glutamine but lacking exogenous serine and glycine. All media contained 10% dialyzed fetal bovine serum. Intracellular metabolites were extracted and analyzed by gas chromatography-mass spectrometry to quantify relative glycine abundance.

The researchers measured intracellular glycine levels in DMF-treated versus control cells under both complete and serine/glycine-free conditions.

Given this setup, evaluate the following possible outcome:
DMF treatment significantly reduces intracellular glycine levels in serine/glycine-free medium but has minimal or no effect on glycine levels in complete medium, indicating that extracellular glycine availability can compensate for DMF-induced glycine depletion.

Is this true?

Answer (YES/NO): NO